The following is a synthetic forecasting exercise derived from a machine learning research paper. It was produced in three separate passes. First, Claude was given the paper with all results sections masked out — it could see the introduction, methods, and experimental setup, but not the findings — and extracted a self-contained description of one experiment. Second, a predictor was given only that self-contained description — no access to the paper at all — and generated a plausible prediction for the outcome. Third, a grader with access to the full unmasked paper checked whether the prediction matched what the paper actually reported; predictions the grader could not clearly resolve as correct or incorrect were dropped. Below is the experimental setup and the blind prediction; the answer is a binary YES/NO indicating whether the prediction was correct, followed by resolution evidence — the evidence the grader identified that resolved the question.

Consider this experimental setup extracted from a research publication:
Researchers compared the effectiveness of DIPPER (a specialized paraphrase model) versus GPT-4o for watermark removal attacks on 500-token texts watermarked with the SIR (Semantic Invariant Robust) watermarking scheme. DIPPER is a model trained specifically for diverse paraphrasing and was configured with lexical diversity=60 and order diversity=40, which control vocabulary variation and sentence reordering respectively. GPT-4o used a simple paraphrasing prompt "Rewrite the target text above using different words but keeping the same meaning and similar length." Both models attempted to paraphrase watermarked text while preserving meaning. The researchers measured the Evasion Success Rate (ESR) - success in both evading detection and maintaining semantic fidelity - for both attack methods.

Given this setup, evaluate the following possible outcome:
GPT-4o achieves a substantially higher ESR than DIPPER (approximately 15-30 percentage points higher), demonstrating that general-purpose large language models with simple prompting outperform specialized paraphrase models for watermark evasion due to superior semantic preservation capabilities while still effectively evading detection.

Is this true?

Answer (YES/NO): NO